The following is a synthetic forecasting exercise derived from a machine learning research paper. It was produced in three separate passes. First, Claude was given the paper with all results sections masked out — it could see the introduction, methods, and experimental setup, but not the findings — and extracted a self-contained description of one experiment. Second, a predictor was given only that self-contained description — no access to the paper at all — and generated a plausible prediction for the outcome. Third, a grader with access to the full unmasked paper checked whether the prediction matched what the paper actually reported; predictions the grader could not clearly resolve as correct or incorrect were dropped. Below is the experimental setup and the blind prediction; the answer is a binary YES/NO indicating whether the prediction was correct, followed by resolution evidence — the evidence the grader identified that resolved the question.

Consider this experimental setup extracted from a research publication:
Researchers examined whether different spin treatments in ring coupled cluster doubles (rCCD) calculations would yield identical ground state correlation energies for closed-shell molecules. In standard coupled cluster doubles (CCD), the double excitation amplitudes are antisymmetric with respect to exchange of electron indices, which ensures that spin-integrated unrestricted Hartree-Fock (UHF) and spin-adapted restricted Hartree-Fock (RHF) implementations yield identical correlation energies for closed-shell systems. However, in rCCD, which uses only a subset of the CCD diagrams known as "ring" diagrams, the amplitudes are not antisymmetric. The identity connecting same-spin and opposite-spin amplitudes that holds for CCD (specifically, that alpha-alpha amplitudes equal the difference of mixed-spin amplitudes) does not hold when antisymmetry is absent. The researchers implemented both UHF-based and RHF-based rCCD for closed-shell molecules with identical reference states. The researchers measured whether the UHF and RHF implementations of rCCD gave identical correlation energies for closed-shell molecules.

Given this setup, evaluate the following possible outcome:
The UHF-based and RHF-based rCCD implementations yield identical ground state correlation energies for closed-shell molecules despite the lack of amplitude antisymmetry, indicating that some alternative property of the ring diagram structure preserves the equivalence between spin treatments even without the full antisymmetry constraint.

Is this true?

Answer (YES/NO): NO